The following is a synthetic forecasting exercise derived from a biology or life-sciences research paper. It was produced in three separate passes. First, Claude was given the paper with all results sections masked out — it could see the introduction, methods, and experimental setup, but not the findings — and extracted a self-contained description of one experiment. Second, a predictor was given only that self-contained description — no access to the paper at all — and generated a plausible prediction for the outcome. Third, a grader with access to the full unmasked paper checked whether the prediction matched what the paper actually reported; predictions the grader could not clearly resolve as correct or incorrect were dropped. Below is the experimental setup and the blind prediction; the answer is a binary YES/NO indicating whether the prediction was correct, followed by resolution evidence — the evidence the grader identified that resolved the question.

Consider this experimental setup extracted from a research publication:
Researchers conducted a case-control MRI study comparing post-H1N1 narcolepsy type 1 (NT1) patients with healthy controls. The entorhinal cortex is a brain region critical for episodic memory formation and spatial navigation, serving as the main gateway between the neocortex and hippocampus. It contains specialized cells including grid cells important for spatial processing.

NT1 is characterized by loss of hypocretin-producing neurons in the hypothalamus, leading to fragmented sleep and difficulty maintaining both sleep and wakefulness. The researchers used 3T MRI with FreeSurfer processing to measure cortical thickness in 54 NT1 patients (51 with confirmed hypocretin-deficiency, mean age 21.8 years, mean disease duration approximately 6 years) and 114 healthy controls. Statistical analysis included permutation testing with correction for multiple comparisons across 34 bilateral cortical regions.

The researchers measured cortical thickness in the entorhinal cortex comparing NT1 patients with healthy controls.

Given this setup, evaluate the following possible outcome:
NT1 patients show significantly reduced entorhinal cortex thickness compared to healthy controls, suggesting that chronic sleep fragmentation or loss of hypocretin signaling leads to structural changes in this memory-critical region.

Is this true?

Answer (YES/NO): YES